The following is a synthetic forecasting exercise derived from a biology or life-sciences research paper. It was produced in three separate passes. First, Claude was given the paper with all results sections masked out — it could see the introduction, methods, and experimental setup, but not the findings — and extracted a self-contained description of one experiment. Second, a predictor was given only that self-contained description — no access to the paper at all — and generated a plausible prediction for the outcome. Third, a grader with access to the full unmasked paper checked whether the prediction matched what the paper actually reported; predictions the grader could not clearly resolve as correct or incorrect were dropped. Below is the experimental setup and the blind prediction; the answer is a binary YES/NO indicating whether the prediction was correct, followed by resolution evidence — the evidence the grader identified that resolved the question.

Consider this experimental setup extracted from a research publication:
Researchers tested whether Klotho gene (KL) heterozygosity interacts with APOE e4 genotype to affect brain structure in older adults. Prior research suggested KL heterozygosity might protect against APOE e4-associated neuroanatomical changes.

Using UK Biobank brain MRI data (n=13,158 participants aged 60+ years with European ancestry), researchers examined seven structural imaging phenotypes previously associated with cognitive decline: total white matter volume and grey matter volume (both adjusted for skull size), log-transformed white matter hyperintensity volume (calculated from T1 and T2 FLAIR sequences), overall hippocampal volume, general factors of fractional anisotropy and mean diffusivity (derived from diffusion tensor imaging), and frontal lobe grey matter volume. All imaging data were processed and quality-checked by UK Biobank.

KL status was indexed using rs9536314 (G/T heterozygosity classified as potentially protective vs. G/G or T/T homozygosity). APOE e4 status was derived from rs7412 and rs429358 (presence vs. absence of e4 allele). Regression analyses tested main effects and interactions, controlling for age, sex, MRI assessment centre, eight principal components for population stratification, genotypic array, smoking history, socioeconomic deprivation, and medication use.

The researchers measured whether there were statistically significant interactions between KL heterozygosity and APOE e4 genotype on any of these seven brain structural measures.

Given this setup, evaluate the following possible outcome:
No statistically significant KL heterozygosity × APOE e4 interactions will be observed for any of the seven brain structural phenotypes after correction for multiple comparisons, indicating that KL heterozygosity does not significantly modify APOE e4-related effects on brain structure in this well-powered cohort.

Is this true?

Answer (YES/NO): YES